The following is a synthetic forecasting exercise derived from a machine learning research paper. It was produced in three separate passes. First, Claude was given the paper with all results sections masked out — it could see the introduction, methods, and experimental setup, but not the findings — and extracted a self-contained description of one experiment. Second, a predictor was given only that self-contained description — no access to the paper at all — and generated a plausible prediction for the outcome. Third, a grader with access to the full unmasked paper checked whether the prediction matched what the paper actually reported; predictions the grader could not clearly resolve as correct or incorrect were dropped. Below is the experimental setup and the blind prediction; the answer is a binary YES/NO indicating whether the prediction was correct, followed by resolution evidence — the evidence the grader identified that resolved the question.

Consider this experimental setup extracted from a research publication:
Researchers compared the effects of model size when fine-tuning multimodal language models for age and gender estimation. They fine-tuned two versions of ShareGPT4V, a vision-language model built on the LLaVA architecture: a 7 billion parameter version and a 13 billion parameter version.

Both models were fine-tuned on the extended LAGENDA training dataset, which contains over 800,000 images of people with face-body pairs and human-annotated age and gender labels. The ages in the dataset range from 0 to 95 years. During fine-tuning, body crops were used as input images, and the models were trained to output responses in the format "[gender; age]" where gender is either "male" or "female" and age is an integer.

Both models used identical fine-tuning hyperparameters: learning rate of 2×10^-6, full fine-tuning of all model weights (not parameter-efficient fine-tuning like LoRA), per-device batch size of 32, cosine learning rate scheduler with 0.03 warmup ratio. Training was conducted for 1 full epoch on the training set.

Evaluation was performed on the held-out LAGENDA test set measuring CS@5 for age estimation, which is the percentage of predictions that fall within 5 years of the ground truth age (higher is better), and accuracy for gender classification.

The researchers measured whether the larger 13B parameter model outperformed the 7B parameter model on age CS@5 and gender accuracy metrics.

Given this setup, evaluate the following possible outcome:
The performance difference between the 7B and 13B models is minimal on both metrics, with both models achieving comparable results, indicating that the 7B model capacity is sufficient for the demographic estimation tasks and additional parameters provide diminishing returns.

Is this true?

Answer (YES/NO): YES